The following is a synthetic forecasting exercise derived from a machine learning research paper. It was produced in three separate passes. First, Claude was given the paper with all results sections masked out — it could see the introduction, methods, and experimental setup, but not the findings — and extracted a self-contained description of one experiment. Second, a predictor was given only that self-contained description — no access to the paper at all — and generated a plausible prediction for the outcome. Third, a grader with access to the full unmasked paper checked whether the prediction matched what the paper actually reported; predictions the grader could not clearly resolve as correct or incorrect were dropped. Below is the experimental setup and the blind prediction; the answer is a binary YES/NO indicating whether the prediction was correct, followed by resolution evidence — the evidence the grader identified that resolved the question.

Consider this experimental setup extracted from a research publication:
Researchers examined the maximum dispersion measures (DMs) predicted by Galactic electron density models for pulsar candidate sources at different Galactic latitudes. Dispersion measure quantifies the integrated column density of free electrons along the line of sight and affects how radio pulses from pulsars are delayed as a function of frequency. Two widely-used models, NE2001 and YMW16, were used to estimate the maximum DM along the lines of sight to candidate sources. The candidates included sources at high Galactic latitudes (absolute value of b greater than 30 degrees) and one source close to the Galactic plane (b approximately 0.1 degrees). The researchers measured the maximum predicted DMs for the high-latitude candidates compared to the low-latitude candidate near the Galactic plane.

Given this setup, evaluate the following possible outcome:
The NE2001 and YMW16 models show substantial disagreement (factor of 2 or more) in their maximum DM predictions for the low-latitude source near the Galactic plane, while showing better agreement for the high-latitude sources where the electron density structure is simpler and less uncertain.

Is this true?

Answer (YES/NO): NO